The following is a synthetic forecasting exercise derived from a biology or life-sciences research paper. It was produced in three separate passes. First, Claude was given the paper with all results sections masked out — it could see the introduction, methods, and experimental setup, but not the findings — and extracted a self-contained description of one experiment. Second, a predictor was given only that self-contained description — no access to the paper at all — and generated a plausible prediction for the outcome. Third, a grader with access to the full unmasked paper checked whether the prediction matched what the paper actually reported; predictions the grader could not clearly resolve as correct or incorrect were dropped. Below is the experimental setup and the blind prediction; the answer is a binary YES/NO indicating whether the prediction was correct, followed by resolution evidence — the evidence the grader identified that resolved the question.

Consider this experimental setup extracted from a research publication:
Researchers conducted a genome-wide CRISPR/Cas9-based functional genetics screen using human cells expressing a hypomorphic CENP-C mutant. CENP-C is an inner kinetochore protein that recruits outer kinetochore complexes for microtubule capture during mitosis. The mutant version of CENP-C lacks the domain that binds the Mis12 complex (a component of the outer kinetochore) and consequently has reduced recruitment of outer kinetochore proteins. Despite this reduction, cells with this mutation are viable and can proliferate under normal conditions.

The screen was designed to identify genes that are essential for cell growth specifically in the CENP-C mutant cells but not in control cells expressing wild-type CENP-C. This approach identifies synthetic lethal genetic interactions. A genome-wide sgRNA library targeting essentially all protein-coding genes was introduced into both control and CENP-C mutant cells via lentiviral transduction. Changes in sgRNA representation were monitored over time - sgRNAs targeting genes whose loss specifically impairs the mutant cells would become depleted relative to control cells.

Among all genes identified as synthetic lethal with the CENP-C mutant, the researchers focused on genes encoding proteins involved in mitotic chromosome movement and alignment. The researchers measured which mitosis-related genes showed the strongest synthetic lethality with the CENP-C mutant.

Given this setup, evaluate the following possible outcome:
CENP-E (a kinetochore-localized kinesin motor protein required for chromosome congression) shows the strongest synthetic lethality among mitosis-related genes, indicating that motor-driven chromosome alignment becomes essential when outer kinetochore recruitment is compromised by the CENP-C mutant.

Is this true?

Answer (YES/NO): NO